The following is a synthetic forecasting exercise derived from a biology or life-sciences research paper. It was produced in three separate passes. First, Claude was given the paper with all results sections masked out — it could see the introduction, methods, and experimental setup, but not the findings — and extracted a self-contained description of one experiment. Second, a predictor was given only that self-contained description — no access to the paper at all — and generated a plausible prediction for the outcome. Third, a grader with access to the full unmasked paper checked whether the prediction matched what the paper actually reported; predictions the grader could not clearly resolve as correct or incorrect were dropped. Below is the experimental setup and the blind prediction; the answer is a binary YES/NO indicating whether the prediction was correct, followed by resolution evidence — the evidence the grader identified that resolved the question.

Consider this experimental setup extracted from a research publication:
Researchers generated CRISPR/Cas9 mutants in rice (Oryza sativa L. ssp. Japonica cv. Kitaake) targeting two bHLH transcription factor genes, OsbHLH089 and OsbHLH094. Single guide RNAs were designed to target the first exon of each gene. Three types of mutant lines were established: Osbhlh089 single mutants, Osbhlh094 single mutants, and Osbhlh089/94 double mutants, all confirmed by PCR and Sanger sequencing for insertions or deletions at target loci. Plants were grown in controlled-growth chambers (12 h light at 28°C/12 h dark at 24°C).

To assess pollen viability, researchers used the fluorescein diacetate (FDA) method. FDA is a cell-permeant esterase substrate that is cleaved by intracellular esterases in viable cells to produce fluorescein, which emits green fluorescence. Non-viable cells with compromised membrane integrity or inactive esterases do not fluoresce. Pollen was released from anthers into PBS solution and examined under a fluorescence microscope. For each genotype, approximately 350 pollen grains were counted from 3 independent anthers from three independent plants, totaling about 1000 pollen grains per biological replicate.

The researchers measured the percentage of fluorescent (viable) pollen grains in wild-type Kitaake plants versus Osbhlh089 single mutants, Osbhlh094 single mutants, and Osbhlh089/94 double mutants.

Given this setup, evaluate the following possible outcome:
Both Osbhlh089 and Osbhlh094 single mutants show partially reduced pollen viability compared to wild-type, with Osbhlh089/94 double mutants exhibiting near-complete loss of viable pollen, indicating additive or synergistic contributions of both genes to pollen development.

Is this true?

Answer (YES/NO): NO